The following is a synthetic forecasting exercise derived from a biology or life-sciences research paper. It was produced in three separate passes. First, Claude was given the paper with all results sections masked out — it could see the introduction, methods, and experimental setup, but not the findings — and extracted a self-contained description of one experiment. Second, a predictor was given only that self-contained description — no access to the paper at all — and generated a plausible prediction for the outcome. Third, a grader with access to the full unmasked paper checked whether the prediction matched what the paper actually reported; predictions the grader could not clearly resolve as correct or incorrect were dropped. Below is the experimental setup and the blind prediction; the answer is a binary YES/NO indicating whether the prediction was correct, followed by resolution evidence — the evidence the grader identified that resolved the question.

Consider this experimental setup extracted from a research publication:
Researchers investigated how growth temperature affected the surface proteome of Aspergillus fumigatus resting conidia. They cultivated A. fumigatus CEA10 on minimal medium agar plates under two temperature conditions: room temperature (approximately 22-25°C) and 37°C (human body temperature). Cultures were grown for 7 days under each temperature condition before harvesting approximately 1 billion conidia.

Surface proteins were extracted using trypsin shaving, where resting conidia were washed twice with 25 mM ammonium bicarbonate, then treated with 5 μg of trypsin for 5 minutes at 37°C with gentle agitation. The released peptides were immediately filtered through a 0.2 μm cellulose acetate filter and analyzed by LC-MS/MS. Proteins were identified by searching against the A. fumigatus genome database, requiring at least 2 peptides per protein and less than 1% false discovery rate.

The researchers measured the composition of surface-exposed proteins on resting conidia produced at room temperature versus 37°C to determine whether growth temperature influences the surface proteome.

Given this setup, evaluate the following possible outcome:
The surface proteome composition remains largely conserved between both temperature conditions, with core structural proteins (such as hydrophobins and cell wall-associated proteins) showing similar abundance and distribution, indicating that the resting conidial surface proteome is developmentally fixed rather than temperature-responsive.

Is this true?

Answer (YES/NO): NO